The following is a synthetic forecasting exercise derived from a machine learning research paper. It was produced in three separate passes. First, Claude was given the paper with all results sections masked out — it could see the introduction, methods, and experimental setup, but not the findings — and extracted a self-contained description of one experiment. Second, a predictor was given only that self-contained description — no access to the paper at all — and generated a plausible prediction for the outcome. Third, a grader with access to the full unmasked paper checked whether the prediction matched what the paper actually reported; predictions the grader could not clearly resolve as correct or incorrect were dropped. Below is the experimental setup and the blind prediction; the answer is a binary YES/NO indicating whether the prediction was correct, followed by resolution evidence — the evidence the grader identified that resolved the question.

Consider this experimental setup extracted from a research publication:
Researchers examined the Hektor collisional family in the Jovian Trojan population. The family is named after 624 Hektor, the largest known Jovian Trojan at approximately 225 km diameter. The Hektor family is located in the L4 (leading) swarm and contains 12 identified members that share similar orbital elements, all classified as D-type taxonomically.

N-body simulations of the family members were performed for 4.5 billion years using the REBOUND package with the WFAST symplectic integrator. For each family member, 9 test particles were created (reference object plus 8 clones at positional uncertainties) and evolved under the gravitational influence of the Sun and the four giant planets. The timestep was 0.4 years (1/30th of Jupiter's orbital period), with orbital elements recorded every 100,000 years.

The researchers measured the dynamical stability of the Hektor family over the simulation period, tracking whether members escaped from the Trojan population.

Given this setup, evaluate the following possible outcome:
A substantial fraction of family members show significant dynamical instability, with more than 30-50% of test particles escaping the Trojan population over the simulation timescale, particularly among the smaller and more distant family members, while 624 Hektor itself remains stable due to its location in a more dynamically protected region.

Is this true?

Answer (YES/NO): NO